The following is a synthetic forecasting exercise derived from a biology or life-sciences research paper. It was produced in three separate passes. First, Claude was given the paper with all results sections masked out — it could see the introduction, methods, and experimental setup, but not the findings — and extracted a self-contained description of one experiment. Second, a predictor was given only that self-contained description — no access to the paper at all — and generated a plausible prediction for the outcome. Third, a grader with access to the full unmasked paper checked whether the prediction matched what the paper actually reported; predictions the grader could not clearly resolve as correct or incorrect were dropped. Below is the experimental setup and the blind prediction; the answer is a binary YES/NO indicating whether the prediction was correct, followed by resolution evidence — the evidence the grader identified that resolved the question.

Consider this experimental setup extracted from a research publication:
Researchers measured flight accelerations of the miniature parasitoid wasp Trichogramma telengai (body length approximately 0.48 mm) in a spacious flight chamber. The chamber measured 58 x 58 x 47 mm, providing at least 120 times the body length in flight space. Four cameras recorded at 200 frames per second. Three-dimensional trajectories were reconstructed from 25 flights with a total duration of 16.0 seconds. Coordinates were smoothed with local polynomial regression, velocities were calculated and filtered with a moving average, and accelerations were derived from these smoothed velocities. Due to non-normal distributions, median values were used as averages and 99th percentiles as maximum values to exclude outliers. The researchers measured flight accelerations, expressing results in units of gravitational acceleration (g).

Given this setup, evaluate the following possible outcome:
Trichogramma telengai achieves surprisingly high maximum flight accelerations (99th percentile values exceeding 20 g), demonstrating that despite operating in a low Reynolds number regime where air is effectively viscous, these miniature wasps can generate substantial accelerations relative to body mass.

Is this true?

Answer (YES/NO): NO